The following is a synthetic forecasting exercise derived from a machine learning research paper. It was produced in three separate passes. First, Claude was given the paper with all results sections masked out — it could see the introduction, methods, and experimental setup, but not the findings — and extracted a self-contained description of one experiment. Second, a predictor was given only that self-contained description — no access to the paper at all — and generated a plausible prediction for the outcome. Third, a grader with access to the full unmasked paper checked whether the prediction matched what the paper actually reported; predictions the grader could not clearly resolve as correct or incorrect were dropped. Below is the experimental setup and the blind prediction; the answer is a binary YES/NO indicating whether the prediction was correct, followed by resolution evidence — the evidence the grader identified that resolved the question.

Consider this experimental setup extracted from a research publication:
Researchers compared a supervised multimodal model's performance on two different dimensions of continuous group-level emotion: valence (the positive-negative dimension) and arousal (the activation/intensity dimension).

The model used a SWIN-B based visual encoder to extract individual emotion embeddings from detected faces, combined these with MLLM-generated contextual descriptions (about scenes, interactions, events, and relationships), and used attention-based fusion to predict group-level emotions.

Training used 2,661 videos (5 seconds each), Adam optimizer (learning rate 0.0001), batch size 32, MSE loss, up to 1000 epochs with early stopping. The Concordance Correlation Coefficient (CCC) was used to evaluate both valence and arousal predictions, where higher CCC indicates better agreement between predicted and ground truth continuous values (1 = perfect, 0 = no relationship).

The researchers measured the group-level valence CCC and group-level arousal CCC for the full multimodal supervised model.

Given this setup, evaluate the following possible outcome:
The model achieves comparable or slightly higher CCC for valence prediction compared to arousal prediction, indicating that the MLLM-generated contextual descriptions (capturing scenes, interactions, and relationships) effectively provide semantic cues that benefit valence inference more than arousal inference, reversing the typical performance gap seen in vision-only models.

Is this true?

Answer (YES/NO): NO